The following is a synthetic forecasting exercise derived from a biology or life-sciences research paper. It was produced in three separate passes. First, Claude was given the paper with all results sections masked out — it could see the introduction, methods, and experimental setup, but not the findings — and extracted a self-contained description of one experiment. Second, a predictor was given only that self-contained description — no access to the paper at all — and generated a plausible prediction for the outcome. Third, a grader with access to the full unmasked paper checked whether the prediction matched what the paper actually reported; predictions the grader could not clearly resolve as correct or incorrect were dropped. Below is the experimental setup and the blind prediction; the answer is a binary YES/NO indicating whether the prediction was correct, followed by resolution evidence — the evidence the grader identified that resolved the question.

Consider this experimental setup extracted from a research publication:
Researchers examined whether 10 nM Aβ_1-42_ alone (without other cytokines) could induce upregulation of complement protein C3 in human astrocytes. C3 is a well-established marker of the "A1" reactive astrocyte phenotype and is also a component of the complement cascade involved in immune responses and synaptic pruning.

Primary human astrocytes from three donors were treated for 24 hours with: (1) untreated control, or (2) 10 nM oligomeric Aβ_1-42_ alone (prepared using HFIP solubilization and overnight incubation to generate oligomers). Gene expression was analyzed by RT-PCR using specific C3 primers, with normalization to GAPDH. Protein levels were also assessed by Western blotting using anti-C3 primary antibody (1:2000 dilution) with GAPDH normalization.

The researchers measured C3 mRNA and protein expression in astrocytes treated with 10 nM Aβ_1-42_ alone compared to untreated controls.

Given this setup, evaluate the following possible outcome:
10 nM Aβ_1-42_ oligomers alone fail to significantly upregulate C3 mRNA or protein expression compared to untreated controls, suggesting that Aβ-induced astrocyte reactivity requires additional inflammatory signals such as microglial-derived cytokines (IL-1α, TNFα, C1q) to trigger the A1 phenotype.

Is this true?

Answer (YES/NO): YES